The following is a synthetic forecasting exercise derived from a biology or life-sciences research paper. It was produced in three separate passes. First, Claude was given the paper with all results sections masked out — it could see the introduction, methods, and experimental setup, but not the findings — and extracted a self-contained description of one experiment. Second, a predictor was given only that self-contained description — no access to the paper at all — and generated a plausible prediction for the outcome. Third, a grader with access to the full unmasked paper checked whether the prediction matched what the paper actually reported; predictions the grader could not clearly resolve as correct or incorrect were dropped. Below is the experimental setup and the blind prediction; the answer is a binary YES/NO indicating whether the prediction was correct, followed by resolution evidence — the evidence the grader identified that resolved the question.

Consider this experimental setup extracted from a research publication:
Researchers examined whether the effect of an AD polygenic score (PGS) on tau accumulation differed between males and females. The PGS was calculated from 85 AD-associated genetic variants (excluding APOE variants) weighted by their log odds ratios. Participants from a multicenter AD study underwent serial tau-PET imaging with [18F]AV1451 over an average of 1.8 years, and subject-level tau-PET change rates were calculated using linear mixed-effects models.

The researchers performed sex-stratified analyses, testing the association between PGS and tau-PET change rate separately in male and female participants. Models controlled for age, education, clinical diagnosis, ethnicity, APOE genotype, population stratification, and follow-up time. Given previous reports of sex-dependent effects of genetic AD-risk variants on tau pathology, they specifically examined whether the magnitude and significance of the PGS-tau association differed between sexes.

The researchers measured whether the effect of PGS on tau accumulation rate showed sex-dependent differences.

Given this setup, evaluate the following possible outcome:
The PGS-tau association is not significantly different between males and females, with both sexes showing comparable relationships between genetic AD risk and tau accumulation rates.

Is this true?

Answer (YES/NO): YES